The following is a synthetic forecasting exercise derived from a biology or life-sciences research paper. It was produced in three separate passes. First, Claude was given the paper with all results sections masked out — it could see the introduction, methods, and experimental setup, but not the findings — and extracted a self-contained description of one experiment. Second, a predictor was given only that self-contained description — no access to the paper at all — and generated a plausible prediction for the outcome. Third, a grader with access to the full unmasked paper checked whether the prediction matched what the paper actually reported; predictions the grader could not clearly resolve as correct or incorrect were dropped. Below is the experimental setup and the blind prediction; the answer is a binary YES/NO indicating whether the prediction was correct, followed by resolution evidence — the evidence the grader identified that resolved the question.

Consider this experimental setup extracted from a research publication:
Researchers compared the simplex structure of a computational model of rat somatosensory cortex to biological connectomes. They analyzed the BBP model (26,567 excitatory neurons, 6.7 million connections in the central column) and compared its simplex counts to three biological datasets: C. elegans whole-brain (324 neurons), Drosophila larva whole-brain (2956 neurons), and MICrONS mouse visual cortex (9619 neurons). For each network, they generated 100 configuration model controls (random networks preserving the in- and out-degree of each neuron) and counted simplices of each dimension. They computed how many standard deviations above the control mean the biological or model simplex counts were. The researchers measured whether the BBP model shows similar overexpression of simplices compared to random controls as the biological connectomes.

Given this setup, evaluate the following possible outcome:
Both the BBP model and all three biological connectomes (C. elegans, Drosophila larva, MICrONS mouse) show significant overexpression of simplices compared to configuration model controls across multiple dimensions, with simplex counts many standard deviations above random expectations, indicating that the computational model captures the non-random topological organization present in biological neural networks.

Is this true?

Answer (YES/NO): YES